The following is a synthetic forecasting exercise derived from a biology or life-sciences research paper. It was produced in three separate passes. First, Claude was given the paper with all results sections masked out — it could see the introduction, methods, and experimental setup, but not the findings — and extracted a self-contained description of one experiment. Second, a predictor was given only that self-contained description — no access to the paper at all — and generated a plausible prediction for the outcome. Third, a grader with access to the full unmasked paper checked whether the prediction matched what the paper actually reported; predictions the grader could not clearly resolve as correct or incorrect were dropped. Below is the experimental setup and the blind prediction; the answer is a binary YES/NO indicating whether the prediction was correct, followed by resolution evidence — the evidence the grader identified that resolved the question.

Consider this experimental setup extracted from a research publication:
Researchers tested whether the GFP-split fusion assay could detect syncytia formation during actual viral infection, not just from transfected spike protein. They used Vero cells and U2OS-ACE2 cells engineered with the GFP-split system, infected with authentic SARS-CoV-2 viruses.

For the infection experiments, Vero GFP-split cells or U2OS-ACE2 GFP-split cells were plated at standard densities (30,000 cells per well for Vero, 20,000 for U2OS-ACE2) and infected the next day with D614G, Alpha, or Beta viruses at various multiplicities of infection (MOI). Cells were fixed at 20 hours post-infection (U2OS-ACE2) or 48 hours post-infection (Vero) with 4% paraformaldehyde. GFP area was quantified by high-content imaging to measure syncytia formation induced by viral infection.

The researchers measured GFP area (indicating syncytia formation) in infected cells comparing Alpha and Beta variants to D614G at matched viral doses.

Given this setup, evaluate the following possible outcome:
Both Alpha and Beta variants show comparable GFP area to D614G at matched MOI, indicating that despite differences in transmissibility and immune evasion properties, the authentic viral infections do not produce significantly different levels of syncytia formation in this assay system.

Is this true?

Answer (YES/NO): NO